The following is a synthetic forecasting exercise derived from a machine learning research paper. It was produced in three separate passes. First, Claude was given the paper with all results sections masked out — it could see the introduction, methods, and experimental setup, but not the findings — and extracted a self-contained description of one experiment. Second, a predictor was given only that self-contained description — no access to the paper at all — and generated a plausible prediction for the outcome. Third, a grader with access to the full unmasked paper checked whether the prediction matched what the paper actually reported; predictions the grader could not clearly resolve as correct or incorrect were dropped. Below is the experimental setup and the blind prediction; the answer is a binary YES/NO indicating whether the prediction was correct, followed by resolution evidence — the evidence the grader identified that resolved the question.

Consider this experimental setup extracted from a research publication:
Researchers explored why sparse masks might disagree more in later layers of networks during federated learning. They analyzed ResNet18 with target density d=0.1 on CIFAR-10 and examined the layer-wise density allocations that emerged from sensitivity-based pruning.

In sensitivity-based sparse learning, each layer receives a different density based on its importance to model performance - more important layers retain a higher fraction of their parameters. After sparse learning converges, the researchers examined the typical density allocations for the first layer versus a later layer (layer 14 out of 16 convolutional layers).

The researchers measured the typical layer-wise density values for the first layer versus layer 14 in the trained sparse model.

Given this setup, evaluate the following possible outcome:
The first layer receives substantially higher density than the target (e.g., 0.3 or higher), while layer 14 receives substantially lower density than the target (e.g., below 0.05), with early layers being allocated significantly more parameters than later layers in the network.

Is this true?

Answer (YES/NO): YES